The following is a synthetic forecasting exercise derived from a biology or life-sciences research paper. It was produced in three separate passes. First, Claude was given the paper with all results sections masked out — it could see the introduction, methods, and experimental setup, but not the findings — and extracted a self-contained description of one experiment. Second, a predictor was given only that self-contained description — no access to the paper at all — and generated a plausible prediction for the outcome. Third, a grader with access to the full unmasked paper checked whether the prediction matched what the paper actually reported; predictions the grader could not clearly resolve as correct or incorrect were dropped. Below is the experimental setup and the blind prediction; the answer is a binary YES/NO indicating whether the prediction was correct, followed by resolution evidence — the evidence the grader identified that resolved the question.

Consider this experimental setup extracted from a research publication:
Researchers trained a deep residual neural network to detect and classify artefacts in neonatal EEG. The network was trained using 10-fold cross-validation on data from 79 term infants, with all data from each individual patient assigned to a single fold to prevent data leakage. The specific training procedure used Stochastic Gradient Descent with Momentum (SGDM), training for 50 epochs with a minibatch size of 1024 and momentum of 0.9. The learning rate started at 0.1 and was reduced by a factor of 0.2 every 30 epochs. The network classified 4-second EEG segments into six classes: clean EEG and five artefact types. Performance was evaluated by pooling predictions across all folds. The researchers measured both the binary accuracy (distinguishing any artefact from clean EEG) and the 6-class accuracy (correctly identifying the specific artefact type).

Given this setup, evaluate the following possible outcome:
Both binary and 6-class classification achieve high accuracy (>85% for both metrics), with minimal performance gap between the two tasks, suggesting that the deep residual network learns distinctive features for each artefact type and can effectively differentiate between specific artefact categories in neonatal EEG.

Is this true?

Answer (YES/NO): NO